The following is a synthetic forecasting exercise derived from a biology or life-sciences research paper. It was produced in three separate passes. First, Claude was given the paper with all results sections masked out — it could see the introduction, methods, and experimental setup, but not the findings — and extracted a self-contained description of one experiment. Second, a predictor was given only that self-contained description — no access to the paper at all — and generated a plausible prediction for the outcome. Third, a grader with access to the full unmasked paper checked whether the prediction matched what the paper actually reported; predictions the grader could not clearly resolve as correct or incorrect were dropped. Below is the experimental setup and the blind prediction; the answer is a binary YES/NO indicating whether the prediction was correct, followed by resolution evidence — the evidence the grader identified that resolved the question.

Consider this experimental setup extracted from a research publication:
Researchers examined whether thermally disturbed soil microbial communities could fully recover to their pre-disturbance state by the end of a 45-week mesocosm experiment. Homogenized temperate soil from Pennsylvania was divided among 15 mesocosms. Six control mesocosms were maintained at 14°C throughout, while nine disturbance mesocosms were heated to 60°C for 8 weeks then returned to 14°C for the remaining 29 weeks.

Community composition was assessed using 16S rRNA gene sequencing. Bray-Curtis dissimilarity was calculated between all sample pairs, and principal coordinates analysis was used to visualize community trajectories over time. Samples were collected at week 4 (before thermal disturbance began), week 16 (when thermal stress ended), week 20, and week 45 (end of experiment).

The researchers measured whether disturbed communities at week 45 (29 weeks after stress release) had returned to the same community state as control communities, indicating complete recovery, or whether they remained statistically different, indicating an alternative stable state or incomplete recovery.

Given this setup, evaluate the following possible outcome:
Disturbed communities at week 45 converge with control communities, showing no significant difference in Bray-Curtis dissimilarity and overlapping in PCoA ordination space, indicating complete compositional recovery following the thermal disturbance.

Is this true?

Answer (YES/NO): NO